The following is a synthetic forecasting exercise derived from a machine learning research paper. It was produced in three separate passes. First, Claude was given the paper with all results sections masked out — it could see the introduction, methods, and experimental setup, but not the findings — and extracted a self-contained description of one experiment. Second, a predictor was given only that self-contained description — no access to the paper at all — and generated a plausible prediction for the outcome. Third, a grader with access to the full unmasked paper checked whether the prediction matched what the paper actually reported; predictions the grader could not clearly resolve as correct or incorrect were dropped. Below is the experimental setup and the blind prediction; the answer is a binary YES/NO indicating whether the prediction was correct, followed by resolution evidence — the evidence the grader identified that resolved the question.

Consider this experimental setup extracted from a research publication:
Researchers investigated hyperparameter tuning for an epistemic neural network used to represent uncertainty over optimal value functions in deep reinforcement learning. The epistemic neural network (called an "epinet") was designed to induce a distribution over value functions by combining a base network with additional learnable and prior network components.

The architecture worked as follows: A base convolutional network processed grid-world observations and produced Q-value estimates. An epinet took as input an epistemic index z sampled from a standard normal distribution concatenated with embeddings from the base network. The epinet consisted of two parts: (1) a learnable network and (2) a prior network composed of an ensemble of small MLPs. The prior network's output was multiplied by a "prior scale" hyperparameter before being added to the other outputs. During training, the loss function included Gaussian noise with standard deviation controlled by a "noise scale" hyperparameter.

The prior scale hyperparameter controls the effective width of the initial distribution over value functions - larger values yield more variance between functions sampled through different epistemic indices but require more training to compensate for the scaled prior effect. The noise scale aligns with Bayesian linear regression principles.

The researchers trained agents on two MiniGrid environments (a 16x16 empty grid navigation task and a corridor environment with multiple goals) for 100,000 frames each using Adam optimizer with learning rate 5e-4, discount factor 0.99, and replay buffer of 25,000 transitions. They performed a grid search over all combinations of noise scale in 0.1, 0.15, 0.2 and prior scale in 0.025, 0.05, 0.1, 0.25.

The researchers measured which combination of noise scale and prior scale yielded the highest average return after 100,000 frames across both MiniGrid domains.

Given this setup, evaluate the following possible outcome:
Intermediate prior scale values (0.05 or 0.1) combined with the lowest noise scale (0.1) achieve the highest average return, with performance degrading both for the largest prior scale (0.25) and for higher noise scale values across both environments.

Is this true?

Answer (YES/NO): YES